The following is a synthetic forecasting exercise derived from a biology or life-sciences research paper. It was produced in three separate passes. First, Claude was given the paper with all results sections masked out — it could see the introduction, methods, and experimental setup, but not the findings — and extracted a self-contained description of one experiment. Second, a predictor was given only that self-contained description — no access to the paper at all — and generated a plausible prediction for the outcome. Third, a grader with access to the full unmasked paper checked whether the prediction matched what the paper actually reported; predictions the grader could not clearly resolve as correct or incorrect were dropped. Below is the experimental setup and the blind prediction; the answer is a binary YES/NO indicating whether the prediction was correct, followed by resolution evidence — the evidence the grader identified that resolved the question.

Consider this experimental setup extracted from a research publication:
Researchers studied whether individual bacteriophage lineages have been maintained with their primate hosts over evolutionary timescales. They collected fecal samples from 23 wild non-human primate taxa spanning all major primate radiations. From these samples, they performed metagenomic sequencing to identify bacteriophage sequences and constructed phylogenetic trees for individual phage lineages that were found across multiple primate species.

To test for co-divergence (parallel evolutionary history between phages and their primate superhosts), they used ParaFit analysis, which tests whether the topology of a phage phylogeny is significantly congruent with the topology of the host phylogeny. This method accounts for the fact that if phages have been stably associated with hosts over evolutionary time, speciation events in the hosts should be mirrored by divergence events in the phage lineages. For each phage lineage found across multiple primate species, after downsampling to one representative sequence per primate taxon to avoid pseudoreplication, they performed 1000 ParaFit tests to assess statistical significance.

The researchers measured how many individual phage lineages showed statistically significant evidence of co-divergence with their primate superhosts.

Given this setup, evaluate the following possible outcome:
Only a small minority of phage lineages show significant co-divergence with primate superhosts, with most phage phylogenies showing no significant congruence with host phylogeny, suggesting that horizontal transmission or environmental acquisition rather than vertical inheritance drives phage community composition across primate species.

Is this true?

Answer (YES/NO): NO